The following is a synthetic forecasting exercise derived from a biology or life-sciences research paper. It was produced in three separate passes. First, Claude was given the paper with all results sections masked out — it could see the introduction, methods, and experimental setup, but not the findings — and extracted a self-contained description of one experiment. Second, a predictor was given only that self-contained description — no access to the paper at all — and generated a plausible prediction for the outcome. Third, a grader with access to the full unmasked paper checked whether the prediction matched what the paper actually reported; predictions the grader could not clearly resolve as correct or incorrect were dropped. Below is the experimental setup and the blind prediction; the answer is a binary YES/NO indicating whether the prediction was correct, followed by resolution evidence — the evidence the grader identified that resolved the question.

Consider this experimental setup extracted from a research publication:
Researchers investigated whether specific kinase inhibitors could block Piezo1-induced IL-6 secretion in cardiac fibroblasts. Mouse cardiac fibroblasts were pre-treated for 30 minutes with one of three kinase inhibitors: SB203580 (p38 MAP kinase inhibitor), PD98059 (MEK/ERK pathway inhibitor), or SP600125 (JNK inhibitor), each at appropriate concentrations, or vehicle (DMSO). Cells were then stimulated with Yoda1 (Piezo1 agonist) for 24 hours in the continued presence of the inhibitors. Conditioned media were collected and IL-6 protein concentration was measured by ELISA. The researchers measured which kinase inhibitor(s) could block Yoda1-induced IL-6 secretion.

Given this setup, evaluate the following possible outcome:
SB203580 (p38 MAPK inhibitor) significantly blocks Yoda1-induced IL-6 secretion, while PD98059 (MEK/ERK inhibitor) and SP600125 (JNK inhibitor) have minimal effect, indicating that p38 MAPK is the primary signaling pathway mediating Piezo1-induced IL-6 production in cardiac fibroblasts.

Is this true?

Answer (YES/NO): YES